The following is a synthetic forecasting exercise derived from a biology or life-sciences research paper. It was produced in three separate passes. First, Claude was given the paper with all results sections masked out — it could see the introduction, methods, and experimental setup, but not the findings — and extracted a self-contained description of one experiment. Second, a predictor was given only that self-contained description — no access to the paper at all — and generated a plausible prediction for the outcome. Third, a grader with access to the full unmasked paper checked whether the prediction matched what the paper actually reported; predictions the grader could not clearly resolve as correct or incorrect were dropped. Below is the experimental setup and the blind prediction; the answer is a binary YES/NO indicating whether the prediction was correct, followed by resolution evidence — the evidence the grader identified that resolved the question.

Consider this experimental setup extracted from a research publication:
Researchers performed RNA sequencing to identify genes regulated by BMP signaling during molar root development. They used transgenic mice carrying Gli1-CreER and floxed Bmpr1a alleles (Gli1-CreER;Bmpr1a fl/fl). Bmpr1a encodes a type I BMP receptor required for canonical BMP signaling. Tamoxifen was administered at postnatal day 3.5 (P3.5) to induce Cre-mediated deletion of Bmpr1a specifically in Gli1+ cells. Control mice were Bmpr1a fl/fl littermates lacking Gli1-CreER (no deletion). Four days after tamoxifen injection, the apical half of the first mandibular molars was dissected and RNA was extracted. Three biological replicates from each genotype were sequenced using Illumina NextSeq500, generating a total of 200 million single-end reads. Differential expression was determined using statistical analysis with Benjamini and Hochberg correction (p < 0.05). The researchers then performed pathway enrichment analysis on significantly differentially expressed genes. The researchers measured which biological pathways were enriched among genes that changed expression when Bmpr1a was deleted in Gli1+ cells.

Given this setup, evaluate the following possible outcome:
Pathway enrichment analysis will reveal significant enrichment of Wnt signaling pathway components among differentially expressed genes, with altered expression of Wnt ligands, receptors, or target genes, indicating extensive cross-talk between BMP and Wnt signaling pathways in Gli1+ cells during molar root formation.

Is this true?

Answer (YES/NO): NO